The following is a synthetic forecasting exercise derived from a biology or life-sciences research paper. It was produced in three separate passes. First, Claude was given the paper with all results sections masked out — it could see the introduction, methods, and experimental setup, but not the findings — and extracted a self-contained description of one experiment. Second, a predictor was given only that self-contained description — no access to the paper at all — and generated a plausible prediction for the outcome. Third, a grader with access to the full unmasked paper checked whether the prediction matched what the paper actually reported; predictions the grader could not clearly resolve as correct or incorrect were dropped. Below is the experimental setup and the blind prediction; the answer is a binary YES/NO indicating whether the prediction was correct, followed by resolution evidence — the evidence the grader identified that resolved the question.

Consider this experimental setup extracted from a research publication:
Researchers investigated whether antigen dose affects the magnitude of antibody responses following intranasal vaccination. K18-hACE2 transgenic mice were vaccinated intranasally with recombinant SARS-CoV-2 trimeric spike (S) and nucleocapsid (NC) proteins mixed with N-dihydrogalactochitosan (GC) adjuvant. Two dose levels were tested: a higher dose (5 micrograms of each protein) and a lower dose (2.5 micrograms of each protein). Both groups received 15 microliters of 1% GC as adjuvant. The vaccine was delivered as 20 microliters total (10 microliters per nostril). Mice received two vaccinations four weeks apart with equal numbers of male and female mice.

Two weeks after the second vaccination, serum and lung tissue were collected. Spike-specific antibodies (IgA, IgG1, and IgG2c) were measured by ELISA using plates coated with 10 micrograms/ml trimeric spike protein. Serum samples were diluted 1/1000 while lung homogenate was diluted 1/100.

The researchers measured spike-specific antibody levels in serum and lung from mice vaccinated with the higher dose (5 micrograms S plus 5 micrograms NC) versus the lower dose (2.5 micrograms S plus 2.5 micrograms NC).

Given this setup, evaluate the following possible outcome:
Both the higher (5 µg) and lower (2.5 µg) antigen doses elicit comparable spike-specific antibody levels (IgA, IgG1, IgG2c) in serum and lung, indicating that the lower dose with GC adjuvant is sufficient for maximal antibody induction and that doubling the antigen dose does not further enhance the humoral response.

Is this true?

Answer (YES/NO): YES